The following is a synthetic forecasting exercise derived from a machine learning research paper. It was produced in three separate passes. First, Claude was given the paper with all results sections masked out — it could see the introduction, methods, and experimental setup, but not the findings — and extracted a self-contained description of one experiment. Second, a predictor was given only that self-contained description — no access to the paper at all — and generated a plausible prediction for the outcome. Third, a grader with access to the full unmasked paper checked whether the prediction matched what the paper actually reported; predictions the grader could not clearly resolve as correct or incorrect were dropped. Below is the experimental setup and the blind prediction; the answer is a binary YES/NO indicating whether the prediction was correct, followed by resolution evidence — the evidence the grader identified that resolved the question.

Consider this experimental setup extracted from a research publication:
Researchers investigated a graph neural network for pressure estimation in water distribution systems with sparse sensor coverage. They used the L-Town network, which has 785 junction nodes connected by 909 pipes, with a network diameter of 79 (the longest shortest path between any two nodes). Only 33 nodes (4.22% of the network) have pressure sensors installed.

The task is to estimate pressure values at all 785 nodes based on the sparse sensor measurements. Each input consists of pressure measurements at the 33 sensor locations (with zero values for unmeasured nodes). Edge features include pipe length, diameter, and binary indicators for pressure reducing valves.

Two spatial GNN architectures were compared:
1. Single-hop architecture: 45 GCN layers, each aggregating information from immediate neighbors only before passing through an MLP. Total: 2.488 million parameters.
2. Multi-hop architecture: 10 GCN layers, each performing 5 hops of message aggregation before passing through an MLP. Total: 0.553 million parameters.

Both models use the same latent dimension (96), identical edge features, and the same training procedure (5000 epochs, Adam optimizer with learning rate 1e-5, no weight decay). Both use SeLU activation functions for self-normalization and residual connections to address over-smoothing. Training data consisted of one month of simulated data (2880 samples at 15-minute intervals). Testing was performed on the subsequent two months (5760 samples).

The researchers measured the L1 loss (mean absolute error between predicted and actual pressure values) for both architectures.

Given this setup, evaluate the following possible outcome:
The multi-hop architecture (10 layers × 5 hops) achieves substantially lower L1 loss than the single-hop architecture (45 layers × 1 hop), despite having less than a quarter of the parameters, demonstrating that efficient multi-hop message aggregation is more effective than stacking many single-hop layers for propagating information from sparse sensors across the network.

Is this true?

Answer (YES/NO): NO